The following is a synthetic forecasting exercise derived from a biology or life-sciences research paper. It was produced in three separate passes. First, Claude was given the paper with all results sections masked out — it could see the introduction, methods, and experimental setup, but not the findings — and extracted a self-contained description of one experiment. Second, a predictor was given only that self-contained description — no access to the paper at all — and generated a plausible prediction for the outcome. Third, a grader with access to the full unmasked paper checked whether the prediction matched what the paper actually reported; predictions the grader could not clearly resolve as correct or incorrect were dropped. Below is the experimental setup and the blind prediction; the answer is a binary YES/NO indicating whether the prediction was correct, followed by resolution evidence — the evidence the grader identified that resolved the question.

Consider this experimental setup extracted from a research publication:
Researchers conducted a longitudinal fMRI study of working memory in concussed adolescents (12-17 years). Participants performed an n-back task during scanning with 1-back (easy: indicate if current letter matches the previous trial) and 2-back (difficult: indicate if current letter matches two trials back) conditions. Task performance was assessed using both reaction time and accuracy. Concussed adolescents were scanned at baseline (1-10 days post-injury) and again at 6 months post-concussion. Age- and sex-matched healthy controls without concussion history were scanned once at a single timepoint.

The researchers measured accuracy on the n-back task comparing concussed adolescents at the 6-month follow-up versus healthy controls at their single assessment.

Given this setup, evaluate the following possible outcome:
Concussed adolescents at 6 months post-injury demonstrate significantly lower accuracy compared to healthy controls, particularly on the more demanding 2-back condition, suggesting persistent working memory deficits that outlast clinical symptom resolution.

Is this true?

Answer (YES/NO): NO